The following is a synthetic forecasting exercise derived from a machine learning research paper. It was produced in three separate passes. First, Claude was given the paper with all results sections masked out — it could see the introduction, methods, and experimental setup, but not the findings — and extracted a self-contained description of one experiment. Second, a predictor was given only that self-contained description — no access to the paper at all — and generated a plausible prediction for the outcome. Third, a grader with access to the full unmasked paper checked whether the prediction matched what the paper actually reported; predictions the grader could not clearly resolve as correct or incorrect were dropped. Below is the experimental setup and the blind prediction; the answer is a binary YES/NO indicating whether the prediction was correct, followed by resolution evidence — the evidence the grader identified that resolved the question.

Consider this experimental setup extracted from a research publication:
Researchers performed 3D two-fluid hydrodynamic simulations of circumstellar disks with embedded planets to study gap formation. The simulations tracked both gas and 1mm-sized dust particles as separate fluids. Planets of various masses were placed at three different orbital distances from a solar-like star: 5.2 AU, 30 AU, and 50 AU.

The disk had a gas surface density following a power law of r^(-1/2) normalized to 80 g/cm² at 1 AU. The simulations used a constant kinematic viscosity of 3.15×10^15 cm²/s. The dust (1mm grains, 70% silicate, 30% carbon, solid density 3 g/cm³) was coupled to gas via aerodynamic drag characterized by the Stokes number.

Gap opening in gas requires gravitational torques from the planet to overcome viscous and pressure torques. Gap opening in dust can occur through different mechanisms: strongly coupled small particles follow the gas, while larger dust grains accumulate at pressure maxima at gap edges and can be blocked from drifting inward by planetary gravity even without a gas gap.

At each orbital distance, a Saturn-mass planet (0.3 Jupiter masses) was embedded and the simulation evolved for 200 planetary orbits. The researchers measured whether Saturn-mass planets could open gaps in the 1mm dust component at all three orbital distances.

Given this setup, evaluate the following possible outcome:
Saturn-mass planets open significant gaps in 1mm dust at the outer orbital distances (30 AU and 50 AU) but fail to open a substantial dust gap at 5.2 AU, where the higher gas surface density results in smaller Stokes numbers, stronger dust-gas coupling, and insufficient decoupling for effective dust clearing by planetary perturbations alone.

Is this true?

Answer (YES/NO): NO